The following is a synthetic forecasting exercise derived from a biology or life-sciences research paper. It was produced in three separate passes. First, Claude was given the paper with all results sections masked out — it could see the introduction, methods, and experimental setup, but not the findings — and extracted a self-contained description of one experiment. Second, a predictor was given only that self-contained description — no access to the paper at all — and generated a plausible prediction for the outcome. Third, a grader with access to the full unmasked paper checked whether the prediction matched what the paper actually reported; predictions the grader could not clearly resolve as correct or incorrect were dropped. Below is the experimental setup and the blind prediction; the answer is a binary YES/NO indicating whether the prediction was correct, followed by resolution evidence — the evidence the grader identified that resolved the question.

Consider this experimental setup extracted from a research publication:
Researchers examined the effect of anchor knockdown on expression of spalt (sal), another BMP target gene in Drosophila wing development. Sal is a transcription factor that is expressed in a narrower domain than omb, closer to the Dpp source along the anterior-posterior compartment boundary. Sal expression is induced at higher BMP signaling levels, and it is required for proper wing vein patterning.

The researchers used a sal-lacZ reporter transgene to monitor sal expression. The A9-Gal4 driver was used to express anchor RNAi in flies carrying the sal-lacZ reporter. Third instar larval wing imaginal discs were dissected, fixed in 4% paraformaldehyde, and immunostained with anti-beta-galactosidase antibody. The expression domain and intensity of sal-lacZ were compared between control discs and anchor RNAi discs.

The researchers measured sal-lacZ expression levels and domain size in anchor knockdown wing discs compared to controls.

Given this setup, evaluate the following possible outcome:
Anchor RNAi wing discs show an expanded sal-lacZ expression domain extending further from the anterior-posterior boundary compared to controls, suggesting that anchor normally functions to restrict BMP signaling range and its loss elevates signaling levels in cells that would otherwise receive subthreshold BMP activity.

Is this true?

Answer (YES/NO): YES